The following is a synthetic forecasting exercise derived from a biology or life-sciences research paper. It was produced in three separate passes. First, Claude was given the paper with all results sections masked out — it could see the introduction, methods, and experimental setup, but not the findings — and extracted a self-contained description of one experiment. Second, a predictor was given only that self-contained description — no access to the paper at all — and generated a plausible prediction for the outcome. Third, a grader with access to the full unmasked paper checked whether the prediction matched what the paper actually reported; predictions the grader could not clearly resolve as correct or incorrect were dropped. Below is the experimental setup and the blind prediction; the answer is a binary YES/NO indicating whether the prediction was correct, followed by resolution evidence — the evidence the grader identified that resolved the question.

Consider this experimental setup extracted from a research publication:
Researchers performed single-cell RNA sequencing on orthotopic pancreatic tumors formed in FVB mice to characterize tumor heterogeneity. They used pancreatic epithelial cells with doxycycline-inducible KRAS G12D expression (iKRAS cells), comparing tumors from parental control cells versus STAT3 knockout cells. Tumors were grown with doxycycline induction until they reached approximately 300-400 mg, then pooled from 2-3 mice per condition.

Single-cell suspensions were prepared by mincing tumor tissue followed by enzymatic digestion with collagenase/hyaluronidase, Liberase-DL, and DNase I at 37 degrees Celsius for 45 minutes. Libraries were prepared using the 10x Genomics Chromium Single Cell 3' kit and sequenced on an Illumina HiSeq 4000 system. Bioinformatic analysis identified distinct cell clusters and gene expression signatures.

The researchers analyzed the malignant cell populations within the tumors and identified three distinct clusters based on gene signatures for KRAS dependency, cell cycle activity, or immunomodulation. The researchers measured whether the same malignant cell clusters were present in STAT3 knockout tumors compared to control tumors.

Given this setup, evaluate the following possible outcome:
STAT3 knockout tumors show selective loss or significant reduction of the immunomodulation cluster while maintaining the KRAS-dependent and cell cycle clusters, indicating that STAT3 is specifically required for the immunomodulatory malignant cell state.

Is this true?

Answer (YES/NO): YES